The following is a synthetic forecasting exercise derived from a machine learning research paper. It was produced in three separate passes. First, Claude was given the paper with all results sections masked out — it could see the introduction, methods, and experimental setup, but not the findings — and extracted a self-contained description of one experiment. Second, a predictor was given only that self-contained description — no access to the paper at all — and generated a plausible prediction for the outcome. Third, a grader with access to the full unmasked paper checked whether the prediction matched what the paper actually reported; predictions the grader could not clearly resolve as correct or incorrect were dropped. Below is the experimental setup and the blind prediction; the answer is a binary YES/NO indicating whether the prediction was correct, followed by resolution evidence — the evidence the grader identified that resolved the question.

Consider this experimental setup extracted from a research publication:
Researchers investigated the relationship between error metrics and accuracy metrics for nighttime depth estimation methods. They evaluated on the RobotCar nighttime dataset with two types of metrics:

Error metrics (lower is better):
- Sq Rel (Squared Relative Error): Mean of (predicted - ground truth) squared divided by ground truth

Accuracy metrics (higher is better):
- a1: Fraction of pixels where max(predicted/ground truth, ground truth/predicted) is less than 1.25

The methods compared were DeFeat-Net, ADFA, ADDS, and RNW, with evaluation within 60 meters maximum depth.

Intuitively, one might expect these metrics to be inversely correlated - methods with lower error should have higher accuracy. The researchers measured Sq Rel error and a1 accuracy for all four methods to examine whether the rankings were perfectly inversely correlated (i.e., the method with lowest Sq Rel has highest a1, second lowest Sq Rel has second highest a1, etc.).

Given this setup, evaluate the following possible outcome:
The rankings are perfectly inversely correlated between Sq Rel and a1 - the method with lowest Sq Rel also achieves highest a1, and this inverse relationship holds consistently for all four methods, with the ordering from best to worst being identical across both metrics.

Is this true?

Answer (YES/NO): NO